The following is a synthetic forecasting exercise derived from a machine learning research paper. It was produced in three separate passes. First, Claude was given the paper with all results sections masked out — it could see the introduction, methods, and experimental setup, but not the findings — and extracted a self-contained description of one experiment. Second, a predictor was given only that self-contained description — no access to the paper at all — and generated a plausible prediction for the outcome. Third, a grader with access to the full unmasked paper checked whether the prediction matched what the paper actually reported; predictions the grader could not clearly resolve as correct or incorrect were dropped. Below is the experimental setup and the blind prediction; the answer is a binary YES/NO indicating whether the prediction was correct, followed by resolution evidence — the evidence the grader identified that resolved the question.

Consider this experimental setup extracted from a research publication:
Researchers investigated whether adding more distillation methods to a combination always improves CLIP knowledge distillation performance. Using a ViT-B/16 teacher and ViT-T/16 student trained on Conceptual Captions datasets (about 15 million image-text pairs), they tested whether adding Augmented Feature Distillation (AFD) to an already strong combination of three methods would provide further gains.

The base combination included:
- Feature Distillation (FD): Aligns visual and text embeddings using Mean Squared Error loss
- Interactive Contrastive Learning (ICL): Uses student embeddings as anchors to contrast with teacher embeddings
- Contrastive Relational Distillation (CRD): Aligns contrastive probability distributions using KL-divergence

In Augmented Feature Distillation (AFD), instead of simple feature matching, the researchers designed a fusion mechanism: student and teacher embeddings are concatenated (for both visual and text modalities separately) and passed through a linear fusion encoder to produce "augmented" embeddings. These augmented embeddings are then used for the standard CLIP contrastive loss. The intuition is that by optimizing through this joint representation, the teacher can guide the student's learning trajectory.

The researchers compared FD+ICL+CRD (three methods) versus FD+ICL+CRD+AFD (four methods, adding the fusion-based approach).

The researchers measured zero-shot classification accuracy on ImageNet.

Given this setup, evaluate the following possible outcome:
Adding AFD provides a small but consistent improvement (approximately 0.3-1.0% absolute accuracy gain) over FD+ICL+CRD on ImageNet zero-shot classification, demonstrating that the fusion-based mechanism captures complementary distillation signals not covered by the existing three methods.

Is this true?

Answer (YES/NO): NO